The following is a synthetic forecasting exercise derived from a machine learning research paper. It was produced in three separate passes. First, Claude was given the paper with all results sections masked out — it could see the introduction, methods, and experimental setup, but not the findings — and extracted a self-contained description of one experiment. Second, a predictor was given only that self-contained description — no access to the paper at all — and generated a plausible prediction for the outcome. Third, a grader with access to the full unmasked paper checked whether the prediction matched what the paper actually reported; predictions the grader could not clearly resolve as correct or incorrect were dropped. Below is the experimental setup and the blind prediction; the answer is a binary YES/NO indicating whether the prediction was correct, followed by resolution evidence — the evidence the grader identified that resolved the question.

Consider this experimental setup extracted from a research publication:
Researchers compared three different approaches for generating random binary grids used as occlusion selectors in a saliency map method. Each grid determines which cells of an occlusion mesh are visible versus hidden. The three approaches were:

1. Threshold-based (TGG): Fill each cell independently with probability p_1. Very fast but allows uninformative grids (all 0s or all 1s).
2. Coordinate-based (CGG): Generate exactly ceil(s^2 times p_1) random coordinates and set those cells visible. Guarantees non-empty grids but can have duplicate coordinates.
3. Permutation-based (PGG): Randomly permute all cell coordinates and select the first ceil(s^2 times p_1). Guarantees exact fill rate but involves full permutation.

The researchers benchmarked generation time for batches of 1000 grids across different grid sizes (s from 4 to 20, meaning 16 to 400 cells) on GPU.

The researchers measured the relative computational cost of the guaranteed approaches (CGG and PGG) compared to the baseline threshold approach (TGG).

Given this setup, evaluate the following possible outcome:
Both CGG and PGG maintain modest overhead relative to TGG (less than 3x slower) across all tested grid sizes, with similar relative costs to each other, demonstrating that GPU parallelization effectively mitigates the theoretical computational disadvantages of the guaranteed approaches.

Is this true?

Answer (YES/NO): NO